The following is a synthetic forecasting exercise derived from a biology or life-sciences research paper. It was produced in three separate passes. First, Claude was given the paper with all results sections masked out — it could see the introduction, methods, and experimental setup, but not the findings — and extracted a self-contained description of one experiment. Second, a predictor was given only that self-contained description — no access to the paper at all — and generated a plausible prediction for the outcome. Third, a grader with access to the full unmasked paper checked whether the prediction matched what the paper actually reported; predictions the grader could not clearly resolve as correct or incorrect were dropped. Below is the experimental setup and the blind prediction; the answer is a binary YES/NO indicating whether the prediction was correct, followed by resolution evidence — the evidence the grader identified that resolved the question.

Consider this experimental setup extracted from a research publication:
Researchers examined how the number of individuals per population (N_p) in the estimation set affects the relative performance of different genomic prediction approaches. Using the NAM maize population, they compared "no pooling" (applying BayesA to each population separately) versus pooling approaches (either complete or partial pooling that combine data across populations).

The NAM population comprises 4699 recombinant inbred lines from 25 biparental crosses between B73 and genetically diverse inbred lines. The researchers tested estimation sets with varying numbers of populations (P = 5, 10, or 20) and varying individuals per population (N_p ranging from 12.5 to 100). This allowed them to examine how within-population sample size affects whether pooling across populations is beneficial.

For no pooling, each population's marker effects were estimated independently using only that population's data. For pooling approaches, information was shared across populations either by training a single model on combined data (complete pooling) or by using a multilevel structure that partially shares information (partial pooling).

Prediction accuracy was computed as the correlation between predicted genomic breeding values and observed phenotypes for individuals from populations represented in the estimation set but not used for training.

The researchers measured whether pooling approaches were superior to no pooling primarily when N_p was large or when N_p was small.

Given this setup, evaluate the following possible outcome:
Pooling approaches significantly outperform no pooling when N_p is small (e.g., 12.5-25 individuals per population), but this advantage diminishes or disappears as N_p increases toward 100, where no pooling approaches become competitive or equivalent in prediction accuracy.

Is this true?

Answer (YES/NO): NO